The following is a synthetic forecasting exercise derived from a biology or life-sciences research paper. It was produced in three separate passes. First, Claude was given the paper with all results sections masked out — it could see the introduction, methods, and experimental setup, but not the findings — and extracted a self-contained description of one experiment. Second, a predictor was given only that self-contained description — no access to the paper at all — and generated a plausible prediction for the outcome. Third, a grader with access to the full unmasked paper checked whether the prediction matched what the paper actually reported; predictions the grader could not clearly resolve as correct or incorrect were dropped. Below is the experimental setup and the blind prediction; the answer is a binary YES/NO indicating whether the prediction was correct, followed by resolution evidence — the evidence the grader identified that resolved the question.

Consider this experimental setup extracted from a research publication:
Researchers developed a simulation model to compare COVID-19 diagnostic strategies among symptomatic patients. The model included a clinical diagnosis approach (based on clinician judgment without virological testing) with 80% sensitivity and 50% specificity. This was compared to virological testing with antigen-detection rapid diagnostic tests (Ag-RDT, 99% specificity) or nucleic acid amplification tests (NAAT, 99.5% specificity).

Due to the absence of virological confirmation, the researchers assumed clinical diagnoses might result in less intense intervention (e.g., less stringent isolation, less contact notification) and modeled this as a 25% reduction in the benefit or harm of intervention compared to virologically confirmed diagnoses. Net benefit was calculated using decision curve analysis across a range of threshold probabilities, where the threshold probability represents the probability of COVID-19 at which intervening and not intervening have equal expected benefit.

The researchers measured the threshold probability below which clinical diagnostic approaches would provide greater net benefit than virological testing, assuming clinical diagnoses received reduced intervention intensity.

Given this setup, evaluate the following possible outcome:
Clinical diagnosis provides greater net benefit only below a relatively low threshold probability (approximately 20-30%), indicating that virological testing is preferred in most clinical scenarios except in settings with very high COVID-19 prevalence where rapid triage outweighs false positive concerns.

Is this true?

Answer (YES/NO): NO